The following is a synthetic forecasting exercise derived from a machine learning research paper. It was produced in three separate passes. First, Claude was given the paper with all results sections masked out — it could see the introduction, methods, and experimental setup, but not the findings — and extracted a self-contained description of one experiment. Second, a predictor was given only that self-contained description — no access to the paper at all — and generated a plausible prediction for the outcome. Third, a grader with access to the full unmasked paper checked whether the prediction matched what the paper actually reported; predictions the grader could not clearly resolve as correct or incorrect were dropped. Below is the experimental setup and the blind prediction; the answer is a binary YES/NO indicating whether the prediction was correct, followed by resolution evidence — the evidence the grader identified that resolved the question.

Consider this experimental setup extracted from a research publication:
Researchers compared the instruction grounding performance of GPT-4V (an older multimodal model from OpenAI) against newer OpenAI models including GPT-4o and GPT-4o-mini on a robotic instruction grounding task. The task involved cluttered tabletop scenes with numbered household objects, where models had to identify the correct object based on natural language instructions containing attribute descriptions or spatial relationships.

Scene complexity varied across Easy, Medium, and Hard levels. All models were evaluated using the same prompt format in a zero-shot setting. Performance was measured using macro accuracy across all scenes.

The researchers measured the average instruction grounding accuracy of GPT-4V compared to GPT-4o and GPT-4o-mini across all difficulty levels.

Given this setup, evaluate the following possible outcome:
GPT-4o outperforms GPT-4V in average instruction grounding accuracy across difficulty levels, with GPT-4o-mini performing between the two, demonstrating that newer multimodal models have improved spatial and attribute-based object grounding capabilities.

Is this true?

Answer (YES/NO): YES